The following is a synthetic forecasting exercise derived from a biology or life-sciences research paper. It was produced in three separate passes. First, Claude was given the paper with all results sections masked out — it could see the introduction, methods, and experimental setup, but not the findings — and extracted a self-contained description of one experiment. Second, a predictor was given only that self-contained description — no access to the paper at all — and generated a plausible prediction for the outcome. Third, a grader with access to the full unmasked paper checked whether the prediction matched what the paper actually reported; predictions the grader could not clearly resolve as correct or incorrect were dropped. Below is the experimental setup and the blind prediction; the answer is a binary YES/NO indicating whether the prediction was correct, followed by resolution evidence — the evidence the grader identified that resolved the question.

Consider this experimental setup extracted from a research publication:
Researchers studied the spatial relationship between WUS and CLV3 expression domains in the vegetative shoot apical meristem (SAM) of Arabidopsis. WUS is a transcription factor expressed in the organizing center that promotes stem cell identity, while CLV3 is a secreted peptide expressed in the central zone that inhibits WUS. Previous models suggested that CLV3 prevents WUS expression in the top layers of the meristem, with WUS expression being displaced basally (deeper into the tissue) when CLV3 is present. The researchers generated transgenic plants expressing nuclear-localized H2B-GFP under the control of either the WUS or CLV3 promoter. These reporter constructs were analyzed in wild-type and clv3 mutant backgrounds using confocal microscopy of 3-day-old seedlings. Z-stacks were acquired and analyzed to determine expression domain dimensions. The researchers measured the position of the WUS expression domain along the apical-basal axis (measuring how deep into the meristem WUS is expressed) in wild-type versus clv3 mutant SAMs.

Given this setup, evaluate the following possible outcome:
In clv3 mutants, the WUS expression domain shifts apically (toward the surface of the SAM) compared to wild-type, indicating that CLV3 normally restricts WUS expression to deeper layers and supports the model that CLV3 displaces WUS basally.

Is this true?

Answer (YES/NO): NO